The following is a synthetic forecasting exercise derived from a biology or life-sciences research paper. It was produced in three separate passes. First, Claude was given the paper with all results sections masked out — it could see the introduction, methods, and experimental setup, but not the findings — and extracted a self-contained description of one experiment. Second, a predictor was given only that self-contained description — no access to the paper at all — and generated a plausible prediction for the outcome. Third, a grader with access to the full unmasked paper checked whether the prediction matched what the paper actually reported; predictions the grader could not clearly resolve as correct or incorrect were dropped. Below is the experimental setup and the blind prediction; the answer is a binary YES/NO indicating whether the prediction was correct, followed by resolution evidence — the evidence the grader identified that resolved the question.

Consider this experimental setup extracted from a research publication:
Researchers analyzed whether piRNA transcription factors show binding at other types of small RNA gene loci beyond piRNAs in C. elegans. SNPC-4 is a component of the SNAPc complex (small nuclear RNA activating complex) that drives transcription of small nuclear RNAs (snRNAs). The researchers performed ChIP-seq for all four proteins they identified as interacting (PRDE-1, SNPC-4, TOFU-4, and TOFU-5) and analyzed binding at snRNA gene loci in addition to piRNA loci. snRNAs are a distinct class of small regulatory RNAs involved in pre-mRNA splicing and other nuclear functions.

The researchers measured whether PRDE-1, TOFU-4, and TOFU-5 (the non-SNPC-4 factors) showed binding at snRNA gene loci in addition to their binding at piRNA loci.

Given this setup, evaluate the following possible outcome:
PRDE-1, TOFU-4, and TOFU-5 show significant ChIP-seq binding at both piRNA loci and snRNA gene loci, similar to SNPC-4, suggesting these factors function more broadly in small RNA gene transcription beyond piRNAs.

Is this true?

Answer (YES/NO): NO